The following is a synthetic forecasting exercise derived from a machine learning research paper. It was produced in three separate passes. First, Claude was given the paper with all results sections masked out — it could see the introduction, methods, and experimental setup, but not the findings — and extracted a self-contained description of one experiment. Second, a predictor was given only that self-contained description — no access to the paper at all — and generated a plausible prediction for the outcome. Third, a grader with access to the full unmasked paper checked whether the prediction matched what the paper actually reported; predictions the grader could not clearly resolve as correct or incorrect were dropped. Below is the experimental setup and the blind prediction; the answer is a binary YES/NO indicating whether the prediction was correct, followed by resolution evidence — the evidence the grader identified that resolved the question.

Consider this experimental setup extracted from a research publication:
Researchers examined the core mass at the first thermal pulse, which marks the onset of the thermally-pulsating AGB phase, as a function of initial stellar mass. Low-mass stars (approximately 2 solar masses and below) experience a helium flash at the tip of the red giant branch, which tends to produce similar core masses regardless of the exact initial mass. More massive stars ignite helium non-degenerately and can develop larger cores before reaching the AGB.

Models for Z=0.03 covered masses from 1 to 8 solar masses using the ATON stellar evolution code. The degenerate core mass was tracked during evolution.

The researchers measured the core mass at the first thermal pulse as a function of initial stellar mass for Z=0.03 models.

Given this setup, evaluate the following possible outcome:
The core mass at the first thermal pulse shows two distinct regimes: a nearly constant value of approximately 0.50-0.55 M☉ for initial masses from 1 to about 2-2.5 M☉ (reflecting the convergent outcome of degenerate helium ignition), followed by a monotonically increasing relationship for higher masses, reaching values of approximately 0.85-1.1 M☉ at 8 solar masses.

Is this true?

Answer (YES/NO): NO